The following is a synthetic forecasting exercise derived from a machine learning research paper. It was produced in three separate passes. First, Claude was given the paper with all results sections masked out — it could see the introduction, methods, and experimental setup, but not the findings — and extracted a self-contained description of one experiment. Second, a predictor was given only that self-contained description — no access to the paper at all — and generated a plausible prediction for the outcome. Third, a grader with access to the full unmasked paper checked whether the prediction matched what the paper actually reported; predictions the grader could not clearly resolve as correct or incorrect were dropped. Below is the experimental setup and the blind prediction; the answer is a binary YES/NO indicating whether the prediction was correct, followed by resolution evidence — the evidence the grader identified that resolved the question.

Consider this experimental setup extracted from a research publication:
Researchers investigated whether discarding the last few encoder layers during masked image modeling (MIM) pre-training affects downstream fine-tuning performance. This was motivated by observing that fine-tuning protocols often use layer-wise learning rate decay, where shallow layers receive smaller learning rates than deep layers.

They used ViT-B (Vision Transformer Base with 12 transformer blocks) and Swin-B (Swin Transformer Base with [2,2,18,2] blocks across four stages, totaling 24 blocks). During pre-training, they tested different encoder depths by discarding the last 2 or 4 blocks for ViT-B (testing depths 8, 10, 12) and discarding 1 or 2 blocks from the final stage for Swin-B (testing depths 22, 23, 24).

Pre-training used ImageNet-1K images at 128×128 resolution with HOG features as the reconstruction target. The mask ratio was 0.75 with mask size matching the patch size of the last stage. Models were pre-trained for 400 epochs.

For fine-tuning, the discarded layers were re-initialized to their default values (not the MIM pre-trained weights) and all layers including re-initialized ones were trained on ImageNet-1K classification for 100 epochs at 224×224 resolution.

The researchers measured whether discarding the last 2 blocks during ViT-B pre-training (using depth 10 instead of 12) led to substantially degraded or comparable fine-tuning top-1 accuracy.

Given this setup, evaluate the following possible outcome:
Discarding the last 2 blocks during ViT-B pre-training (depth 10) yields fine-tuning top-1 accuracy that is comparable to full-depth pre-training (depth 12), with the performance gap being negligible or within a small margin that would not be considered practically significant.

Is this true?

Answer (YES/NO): YES